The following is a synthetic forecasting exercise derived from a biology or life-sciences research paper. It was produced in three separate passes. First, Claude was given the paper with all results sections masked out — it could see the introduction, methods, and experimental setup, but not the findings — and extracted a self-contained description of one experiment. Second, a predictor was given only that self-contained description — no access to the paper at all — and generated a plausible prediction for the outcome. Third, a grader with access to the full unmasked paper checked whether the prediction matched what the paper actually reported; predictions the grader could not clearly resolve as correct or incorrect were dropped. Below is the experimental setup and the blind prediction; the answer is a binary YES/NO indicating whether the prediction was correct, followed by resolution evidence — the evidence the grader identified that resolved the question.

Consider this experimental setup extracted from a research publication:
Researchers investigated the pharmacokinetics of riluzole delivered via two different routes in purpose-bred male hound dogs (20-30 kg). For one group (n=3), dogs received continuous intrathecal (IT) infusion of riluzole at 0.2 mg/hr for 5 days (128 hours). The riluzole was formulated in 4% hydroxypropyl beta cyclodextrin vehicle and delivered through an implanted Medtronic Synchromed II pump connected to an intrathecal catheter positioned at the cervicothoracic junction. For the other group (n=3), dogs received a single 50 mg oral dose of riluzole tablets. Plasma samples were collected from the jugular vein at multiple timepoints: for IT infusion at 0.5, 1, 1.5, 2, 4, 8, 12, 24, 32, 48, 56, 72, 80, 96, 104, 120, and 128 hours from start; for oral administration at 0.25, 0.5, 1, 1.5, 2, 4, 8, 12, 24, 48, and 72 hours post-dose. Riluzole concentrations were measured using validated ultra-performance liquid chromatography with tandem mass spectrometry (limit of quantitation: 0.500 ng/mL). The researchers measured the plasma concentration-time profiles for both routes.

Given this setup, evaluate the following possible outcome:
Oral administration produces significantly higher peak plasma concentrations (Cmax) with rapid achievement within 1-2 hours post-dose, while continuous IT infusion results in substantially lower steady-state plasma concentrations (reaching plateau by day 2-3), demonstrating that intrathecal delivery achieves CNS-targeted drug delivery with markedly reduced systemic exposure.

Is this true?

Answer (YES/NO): YES